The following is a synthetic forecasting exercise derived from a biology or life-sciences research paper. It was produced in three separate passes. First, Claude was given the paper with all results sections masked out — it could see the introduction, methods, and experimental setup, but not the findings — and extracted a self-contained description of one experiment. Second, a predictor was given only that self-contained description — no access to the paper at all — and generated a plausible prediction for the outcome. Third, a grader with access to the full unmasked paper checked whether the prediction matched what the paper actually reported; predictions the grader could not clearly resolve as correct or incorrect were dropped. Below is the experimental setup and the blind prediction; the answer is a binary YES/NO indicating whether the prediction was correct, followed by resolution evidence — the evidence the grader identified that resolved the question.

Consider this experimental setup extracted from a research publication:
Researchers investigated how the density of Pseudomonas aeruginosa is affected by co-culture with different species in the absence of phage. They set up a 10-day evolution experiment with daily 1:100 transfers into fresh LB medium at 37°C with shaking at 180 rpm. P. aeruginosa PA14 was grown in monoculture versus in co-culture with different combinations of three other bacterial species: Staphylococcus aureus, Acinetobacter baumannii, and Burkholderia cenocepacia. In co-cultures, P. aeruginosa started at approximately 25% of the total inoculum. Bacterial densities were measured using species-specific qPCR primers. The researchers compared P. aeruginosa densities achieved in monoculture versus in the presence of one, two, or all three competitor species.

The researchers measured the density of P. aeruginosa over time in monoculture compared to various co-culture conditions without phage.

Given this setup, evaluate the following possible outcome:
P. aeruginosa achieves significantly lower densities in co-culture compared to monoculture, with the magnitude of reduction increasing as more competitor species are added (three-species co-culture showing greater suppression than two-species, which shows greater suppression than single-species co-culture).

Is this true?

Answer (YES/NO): NO